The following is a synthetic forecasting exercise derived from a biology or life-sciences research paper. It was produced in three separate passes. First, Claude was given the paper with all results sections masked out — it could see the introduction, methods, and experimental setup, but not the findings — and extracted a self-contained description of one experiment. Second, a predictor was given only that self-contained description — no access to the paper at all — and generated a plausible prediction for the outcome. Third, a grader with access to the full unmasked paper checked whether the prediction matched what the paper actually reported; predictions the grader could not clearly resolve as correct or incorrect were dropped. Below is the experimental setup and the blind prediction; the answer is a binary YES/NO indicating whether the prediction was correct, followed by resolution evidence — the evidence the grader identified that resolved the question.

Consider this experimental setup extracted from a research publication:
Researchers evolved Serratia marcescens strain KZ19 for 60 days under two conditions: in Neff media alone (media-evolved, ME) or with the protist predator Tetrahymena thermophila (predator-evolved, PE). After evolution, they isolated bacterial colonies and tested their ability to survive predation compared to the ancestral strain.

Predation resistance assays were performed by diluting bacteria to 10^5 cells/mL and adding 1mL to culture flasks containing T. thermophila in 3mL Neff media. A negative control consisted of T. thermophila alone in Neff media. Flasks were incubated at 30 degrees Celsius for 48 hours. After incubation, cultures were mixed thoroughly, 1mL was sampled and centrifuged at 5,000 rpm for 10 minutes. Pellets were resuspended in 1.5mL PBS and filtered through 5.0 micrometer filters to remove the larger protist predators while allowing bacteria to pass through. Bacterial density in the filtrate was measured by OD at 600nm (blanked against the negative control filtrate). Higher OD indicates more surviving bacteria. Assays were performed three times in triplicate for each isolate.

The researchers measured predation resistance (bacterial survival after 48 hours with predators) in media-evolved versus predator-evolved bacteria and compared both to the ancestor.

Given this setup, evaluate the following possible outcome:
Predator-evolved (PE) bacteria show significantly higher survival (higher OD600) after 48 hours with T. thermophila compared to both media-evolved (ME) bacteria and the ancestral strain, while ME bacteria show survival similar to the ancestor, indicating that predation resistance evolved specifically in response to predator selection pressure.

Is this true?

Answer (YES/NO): NO